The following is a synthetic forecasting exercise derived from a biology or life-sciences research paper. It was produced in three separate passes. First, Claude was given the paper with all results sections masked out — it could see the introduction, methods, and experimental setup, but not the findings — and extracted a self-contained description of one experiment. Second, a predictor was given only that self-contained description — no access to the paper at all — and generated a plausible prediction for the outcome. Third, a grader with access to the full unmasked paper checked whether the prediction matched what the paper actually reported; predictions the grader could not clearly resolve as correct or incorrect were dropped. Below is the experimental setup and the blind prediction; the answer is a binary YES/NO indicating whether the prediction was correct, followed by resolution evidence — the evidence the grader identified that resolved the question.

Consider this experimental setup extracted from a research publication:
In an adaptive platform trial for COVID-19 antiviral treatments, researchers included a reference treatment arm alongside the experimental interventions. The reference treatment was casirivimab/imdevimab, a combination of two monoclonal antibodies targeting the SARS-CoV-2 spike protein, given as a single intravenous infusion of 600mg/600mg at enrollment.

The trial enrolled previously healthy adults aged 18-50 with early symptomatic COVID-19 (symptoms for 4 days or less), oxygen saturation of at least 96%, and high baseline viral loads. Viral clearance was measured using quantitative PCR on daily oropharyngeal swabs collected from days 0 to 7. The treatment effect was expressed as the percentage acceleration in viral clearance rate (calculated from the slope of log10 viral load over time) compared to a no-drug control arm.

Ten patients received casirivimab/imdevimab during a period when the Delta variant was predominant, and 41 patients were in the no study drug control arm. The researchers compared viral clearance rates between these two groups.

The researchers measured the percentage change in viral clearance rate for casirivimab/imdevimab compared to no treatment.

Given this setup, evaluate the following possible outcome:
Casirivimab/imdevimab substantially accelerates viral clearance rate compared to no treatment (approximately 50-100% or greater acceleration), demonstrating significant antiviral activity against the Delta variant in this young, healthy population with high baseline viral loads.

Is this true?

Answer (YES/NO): YES